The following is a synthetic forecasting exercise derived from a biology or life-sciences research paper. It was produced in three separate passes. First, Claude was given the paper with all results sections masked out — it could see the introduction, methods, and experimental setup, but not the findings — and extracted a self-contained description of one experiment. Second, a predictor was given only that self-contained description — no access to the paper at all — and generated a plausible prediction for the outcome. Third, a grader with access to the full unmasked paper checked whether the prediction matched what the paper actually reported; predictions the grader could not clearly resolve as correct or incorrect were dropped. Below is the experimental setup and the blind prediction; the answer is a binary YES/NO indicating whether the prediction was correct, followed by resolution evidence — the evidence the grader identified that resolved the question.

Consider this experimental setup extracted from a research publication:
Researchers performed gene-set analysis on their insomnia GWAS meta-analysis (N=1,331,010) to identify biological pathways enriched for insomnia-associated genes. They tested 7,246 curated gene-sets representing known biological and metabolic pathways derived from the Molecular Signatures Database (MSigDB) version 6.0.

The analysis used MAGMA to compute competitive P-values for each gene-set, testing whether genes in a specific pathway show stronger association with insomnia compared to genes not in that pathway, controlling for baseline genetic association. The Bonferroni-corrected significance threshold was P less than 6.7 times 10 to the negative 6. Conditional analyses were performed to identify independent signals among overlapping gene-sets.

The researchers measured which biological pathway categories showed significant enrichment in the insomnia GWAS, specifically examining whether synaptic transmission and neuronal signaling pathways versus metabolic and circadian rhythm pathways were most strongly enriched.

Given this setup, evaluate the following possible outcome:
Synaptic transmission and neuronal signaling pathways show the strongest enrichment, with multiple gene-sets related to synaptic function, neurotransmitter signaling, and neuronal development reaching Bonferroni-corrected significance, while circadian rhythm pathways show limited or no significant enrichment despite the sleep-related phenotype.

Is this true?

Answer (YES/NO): NO